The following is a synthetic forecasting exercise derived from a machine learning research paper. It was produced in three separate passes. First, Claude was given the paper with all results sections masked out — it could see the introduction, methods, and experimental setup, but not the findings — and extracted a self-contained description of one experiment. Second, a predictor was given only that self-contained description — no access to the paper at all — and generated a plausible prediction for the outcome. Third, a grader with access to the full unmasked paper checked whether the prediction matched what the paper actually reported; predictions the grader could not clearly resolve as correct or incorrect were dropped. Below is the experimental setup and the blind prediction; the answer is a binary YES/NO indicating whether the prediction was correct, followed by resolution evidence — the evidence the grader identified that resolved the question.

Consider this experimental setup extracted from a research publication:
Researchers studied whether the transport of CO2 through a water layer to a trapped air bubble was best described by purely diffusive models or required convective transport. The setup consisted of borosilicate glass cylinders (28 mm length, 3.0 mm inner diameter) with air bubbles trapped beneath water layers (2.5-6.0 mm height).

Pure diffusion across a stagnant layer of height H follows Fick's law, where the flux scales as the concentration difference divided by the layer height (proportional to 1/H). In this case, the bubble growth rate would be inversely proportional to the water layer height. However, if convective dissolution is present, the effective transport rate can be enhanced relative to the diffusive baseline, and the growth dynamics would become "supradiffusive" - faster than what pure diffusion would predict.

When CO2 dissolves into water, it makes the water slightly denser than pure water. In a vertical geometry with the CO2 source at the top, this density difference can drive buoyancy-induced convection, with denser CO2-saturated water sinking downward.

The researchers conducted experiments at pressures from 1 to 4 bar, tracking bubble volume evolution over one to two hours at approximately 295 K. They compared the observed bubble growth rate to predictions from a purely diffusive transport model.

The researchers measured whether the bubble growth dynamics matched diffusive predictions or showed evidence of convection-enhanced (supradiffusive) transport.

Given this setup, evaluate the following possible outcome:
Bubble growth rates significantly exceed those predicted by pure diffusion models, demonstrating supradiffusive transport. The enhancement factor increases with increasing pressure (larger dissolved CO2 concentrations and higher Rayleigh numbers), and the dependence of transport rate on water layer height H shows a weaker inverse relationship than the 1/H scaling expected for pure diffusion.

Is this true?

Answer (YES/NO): YES